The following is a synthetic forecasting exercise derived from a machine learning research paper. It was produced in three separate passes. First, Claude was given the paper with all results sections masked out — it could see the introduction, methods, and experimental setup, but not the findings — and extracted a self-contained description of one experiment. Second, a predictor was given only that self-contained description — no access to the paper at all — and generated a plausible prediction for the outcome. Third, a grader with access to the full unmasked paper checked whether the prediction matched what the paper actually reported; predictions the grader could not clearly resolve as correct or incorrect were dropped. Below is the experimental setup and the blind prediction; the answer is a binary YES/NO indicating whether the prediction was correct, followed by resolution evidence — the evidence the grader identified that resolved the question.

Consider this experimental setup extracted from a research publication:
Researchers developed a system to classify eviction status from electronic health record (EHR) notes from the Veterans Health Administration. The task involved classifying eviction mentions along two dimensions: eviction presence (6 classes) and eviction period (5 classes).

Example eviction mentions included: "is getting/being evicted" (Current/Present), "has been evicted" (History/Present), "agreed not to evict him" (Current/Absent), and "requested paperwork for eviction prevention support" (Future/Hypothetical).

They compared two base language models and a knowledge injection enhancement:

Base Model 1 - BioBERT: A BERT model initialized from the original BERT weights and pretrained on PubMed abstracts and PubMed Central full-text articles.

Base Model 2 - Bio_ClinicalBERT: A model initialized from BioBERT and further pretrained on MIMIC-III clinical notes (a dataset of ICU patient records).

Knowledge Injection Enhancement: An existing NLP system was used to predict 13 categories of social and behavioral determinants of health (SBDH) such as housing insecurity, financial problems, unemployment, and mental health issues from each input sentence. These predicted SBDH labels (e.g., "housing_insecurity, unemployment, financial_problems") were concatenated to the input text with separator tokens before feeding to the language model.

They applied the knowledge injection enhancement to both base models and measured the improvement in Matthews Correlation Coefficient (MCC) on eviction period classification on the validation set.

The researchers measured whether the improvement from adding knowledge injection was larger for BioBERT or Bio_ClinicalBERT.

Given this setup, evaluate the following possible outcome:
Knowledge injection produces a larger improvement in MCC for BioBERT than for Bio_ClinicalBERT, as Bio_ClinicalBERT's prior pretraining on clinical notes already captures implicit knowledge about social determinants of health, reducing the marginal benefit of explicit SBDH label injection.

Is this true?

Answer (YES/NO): NO